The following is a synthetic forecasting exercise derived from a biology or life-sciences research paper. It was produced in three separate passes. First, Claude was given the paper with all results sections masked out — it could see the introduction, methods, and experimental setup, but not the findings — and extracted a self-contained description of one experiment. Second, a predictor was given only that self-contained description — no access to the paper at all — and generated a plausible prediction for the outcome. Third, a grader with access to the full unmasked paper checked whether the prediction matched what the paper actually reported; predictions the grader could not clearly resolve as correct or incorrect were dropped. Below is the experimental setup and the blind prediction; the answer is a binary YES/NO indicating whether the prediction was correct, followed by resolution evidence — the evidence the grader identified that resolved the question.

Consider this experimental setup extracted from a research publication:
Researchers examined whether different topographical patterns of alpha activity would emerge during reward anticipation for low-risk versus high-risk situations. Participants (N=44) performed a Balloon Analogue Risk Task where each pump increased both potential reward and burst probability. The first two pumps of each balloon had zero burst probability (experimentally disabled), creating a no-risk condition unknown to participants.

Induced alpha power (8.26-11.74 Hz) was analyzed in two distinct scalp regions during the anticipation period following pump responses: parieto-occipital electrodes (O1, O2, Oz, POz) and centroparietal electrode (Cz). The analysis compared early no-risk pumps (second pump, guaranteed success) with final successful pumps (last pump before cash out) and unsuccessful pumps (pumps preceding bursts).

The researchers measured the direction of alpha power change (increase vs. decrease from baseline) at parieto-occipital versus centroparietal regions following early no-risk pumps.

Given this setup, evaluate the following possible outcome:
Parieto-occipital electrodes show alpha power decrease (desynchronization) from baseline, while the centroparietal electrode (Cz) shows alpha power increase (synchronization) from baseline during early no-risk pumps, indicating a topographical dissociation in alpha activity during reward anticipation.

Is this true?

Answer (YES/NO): NO